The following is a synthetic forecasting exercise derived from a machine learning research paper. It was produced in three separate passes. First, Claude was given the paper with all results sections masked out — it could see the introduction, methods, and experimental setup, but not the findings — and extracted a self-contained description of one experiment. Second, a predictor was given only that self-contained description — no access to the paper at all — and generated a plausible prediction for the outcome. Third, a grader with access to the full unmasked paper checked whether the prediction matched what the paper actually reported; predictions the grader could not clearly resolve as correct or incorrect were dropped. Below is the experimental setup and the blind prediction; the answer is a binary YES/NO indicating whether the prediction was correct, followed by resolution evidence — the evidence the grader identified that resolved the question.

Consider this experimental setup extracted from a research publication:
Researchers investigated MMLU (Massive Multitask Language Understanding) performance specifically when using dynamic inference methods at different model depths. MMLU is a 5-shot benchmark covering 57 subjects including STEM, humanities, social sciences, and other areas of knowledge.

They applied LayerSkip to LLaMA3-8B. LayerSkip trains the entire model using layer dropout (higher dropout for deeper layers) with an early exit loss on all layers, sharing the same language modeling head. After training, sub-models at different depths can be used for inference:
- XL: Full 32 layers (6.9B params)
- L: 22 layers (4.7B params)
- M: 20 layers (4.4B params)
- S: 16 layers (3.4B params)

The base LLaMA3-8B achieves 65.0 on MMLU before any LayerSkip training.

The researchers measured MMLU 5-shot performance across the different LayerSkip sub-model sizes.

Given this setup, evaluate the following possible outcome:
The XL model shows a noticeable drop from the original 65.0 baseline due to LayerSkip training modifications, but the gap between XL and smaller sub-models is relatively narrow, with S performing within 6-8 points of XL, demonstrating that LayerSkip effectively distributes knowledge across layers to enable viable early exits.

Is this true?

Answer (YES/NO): NO